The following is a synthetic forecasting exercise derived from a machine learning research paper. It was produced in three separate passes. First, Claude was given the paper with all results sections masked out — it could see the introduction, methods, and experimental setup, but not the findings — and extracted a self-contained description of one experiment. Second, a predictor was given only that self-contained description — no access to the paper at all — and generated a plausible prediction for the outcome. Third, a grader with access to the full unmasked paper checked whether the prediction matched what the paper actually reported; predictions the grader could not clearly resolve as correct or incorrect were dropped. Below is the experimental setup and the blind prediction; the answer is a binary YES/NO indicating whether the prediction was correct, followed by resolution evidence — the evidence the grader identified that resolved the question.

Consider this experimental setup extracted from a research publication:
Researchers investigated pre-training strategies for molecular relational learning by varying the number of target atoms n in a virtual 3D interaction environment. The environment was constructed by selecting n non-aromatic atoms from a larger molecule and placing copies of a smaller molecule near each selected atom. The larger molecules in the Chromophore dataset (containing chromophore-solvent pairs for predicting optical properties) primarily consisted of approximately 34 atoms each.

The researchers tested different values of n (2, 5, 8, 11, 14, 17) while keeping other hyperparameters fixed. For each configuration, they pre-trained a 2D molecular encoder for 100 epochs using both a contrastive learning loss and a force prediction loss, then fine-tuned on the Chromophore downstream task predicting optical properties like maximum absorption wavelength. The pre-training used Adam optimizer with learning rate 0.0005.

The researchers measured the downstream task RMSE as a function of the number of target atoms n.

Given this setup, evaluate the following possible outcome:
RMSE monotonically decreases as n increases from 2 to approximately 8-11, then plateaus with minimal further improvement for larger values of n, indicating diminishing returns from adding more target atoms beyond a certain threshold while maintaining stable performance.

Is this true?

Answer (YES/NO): NO